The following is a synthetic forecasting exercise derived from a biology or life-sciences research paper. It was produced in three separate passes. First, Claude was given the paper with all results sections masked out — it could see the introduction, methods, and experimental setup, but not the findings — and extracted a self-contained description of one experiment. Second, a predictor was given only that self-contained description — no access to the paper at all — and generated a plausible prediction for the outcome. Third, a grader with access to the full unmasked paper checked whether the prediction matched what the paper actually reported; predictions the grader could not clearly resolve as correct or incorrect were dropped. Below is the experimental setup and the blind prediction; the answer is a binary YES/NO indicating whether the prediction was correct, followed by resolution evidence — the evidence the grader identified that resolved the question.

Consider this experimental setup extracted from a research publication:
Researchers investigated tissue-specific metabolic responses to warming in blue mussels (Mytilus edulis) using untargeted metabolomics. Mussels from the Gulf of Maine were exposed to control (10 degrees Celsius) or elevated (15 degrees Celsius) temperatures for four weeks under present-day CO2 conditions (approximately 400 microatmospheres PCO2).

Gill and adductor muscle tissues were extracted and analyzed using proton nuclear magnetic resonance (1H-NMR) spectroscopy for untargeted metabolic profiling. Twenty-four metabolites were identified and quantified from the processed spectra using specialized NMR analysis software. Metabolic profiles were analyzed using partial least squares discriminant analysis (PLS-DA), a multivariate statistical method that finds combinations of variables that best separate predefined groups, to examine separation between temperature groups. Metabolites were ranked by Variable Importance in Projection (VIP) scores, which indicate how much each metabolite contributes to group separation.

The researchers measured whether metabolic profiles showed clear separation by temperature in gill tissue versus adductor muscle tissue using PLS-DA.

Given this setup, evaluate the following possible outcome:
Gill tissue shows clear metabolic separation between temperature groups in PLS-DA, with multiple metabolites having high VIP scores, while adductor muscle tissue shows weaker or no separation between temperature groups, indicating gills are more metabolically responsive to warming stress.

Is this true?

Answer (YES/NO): YES